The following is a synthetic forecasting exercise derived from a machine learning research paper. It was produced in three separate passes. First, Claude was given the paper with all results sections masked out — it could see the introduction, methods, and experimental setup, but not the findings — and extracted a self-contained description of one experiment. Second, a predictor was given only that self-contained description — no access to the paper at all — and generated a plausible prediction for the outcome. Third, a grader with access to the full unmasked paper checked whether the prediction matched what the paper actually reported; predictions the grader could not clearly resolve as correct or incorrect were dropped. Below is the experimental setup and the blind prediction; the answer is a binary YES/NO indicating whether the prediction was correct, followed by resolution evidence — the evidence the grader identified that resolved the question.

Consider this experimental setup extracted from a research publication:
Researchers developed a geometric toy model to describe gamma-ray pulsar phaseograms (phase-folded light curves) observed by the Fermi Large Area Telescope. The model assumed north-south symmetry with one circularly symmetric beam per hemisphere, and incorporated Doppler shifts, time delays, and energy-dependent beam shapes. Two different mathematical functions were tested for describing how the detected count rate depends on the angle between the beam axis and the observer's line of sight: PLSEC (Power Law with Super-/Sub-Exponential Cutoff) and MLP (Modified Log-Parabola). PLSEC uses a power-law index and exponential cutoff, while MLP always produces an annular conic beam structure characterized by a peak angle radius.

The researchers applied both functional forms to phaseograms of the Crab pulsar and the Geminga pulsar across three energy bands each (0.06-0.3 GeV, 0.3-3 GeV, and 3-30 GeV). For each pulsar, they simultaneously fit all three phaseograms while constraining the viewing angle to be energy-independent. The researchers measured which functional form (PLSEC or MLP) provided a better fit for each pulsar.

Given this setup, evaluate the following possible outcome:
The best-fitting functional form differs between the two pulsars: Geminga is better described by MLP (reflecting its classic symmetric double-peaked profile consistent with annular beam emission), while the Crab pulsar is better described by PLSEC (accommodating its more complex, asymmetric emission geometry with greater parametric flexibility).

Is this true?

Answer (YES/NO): YES